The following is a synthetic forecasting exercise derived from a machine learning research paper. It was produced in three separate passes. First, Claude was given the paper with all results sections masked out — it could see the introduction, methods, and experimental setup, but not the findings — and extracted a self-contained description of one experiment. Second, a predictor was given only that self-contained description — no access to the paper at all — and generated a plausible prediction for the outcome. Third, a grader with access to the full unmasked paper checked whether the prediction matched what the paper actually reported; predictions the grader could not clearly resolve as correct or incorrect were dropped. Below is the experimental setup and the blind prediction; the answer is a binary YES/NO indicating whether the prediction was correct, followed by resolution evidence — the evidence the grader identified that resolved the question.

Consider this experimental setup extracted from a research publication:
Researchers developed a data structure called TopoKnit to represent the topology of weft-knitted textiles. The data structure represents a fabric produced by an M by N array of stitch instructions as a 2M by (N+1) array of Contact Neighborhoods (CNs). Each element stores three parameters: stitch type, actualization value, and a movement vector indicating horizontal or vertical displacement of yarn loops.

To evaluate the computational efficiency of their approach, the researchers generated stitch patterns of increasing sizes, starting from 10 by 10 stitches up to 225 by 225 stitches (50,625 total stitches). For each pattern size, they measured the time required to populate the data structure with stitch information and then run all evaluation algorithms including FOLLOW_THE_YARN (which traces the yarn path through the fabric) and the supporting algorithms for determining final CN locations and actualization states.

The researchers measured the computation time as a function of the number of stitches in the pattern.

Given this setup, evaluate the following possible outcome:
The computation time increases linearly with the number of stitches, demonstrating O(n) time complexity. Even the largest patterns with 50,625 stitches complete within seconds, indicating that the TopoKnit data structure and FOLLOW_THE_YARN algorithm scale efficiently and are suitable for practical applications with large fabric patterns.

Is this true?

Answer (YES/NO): NO